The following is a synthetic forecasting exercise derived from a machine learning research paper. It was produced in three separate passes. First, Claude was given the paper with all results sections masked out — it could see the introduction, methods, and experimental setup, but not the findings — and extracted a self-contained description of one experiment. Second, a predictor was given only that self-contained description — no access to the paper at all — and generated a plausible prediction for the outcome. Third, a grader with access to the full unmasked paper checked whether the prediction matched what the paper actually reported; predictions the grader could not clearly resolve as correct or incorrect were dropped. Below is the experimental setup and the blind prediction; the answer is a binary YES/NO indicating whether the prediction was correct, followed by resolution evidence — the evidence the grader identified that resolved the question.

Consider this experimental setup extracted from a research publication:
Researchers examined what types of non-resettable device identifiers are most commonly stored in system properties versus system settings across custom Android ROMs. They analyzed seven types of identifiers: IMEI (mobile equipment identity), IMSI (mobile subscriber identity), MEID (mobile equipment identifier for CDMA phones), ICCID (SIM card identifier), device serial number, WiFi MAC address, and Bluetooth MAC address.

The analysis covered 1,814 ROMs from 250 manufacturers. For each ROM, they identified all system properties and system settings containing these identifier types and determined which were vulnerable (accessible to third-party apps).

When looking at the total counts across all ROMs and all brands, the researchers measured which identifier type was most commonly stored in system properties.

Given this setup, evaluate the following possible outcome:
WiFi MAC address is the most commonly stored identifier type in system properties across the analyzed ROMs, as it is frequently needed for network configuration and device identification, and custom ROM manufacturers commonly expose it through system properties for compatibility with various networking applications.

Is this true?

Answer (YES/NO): NO